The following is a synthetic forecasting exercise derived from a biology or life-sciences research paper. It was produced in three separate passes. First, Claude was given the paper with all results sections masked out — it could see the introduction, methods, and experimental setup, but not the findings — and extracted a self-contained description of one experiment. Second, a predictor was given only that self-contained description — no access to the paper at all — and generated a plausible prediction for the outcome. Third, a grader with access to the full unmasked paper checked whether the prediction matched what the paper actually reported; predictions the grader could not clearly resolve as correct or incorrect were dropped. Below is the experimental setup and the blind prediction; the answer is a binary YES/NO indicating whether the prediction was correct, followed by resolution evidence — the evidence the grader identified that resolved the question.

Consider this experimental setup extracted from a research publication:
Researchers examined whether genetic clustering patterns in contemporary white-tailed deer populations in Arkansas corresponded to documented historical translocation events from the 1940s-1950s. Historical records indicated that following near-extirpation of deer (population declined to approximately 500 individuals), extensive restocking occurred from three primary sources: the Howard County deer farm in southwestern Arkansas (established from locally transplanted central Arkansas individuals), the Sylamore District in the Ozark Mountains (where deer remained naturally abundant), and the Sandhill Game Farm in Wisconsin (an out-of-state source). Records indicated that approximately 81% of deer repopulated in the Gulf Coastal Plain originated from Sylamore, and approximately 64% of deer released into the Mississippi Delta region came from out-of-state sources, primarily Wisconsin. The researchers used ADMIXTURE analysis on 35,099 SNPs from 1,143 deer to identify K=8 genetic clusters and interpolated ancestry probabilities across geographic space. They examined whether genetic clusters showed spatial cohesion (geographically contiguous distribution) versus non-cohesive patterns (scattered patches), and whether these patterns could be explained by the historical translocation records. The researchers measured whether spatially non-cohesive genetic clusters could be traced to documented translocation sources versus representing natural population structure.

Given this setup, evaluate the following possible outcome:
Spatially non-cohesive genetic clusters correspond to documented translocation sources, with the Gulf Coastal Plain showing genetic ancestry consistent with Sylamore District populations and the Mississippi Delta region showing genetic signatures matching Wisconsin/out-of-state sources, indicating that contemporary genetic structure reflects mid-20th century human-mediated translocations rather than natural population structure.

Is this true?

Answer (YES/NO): YES